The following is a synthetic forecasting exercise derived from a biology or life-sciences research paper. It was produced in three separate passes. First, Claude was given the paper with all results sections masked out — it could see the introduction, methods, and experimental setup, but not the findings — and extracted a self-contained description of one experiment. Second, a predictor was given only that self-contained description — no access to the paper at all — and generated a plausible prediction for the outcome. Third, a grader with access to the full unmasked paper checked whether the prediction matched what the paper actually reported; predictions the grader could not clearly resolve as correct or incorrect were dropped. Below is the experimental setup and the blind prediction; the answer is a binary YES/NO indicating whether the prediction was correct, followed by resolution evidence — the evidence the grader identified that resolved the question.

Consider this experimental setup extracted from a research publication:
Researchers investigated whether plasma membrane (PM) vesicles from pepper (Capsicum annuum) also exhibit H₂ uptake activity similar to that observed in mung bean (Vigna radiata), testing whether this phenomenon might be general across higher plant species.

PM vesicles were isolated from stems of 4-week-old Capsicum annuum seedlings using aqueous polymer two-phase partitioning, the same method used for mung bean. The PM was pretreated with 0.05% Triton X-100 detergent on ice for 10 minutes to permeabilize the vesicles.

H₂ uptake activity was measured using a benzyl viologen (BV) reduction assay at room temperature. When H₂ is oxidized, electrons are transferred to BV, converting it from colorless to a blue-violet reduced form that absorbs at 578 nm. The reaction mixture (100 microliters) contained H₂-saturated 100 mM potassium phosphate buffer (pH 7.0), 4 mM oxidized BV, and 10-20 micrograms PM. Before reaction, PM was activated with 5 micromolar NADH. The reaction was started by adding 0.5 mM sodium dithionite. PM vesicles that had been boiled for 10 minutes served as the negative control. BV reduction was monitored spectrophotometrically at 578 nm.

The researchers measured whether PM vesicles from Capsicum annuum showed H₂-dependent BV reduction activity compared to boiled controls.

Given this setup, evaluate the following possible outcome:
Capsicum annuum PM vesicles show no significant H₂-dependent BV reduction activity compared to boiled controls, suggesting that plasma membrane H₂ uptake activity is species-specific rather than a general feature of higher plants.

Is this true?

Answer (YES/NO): NO